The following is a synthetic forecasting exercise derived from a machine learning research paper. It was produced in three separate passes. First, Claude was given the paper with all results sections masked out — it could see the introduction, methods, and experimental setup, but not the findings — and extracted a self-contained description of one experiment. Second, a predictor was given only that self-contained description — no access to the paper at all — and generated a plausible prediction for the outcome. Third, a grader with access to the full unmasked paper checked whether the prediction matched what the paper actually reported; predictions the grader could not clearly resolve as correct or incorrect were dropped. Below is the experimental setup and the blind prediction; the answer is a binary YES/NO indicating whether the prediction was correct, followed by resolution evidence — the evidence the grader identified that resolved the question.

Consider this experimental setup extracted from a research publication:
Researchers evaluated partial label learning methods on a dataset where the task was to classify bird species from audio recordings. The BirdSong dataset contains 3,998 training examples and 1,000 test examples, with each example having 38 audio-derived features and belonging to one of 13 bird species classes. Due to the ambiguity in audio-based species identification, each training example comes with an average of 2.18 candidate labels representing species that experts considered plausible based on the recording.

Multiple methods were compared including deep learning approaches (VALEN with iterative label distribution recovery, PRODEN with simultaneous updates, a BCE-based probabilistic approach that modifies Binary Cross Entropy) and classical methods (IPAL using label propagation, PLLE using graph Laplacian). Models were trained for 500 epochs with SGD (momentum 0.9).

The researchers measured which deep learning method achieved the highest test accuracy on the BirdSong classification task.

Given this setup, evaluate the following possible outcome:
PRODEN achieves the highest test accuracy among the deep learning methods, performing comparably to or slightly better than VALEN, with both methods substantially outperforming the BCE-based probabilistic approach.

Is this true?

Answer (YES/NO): NO